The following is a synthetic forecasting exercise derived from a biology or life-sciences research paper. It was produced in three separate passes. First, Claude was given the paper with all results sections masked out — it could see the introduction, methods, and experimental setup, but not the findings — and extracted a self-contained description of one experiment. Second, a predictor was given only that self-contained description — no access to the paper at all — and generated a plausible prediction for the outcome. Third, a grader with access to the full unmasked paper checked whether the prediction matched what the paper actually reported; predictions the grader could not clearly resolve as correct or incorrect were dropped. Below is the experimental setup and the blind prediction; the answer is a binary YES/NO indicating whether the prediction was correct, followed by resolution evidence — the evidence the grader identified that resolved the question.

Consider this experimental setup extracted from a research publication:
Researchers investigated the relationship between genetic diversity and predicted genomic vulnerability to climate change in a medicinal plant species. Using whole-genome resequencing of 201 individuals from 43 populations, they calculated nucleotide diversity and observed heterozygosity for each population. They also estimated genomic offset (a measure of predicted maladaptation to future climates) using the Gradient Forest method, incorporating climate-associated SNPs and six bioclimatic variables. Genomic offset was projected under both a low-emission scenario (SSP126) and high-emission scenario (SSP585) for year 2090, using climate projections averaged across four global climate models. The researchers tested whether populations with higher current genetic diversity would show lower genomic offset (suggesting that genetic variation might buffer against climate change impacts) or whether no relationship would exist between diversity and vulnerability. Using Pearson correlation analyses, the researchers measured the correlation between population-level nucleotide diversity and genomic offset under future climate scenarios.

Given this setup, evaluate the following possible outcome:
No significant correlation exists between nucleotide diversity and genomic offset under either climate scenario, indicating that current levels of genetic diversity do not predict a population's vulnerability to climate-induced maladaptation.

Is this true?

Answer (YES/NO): NO